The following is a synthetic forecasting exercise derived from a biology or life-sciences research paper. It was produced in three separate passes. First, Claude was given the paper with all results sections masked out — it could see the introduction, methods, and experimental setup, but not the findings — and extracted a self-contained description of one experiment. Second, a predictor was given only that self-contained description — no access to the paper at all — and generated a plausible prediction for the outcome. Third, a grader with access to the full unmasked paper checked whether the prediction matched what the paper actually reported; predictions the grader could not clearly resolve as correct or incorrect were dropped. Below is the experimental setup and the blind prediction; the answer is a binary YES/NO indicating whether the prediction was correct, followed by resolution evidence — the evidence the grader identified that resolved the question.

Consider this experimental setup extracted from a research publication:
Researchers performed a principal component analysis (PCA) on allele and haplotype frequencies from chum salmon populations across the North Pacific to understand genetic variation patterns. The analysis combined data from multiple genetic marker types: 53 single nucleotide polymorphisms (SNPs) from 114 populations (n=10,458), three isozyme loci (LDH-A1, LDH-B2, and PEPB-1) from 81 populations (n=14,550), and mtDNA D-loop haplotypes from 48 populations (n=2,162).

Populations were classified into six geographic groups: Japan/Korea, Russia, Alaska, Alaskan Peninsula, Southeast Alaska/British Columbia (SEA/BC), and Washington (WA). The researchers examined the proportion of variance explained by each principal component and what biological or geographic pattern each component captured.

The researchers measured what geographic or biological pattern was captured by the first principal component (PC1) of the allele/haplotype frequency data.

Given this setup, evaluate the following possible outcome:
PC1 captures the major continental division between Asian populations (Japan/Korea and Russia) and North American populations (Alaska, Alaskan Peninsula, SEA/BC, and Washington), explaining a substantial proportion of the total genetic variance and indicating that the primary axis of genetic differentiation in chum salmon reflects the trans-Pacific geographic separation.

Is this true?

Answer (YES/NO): NO